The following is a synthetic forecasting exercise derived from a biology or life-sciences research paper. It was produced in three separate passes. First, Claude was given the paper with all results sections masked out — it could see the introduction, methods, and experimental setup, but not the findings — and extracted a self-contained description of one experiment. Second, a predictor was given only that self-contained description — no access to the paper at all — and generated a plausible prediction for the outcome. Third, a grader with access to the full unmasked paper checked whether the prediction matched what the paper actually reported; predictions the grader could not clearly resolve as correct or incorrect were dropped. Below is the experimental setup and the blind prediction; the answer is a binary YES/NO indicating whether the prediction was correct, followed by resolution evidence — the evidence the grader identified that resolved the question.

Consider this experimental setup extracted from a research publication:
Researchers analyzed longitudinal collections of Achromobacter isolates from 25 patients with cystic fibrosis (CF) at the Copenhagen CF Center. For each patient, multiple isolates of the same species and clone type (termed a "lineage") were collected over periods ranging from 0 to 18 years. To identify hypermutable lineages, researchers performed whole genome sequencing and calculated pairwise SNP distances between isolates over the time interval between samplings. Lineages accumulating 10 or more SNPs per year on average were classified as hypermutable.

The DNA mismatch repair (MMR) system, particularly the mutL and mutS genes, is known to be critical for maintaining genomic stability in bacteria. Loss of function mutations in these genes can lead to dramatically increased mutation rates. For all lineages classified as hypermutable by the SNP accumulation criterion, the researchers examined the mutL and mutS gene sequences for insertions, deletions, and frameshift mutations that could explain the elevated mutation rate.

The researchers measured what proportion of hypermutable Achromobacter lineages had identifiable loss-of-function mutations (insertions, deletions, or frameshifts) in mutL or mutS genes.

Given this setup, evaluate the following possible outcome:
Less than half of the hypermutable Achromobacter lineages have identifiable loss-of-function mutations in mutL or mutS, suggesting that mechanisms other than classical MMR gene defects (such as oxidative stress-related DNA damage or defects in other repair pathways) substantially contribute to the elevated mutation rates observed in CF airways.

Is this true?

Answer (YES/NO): NO